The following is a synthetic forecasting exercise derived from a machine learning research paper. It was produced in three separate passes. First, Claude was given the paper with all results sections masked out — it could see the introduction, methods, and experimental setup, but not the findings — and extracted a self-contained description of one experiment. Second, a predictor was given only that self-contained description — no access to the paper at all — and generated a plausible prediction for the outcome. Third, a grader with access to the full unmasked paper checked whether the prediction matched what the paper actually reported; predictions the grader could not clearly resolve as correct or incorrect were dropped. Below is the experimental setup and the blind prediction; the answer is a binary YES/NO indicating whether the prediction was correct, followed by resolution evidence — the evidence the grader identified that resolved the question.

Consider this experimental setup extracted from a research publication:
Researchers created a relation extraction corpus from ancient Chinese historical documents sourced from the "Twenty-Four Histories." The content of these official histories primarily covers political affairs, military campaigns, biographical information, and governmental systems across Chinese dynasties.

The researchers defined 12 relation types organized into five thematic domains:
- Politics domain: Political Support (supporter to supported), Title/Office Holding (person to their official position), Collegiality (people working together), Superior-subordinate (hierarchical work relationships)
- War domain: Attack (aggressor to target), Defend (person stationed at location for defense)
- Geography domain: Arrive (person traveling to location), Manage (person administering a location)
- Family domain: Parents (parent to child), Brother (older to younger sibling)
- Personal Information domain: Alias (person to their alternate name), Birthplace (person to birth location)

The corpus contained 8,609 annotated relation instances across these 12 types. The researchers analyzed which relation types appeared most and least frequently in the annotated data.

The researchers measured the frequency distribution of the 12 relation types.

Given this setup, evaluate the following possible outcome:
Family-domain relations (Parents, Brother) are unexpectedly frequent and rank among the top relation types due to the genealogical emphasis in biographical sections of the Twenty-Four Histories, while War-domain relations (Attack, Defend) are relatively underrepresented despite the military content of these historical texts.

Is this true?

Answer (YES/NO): NO